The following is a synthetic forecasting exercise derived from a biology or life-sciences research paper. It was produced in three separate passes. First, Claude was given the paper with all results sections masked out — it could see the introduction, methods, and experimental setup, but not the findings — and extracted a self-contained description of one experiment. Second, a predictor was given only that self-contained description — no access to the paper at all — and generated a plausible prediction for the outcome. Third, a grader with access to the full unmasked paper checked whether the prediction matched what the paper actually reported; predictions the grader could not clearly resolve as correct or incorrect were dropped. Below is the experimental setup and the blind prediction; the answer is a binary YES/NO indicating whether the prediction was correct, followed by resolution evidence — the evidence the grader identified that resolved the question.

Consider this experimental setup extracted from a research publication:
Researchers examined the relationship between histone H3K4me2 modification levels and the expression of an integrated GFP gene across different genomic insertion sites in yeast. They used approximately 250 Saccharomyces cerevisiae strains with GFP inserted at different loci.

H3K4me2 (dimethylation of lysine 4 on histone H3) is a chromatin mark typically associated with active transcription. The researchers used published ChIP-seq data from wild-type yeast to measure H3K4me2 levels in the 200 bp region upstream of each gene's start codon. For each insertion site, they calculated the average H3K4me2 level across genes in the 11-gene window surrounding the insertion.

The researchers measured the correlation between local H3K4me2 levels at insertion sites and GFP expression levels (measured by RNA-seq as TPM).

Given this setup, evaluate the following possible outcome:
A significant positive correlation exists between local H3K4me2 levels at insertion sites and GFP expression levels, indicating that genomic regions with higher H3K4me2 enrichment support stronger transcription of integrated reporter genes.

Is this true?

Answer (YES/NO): NO